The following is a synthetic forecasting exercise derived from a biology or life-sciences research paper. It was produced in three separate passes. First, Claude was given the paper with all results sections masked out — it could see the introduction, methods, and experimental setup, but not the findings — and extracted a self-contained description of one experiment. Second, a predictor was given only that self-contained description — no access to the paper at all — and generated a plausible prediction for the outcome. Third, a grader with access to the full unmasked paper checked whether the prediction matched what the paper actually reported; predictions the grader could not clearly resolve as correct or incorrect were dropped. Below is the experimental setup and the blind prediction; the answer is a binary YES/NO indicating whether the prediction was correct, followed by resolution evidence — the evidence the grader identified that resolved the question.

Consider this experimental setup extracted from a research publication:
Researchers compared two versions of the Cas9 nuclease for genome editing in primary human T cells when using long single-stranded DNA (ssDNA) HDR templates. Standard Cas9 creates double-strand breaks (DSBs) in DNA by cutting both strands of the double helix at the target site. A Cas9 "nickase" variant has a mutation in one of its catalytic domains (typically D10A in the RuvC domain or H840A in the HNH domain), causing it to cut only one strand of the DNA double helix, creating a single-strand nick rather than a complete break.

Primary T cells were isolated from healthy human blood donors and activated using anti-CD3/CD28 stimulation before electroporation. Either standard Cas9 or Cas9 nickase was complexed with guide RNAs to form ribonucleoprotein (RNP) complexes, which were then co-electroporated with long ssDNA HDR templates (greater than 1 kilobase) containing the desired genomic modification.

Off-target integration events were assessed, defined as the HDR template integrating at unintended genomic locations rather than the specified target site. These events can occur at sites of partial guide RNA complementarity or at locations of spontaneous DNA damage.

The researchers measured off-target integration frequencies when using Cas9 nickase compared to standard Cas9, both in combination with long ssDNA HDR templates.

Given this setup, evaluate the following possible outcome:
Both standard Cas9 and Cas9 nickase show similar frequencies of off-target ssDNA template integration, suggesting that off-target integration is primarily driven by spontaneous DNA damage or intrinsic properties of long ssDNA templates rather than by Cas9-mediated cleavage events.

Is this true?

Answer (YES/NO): NO